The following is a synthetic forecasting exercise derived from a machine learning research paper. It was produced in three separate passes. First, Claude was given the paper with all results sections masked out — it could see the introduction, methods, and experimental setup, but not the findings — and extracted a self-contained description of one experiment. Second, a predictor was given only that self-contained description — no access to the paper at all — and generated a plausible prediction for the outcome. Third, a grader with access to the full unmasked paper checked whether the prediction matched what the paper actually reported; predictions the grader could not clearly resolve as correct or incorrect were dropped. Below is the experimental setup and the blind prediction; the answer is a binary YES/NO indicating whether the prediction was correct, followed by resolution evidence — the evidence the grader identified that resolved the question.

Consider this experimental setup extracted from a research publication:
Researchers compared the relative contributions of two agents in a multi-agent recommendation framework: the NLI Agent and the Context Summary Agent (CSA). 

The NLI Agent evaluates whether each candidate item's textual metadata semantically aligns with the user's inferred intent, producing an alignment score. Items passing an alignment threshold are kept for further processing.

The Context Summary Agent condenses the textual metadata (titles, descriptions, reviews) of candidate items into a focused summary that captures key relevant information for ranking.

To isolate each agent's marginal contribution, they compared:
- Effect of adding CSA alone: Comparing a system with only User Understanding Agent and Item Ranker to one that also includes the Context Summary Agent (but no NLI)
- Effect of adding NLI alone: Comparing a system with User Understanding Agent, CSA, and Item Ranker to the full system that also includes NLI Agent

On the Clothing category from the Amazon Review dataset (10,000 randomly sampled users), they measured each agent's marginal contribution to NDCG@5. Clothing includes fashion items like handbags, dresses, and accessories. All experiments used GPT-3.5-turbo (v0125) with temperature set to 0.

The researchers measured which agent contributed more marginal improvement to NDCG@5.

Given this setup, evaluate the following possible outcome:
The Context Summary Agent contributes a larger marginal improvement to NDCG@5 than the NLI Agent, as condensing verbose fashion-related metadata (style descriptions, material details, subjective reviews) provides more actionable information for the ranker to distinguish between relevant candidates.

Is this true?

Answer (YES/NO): YES